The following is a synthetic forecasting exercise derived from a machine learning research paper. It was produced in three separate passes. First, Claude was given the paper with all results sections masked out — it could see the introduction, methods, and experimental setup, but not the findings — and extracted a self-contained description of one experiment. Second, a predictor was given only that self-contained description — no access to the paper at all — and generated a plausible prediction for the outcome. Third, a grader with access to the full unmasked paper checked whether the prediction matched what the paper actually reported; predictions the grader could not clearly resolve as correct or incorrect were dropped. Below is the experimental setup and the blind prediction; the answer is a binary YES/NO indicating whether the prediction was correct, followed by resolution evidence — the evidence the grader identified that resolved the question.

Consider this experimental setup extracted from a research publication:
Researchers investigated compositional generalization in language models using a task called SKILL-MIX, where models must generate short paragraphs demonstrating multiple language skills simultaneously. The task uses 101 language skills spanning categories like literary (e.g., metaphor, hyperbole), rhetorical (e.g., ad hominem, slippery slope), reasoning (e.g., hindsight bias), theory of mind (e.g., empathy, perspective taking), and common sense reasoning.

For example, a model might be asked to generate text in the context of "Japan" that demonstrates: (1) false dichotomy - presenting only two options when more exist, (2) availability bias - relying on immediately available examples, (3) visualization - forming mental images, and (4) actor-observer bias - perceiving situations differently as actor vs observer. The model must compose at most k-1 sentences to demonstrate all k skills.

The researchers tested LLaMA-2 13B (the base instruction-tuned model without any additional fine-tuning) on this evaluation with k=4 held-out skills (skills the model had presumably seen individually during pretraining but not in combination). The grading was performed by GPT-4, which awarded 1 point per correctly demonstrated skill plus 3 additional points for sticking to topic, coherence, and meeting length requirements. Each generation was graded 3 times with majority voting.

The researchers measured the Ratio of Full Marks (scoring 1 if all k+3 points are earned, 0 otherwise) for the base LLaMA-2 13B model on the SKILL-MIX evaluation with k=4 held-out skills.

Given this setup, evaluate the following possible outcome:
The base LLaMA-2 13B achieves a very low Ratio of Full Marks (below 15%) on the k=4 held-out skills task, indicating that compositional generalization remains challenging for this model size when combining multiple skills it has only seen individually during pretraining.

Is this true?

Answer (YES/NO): YES